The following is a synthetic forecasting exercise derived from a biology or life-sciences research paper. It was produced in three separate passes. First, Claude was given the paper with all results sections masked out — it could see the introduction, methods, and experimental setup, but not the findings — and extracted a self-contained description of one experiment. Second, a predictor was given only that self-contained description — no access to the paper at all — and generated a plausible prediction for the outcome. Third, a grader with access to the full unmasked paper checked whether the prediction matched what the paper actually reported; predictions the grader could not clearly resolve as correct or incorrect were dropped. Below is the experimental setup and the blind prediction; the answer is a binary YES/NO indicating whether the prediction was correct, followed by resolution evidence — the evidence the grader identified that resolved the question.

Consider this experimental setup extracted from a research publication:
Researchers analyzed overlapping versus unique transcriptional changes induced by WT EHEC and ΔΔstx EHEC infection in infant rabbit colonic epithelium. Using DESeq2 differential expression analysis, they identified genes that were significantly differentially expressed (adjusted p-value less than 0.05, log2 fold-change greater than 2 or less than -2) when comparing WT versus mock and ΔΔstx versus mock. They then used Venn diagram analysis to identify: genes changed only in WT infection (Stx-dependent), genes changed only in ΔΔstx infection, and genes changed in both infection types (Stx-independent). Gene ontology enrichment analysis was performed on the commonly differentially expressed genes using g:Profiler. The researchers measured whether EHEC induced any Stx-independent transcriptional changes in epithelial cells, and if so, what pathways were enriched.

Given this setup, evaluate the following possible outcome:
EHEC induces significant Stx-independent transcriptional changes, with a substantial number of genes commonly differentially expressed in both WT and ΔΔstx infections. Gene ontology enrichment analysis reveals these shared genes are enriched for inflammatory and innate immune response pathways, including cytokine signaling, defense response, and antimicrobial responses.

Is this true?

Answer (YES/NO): YES